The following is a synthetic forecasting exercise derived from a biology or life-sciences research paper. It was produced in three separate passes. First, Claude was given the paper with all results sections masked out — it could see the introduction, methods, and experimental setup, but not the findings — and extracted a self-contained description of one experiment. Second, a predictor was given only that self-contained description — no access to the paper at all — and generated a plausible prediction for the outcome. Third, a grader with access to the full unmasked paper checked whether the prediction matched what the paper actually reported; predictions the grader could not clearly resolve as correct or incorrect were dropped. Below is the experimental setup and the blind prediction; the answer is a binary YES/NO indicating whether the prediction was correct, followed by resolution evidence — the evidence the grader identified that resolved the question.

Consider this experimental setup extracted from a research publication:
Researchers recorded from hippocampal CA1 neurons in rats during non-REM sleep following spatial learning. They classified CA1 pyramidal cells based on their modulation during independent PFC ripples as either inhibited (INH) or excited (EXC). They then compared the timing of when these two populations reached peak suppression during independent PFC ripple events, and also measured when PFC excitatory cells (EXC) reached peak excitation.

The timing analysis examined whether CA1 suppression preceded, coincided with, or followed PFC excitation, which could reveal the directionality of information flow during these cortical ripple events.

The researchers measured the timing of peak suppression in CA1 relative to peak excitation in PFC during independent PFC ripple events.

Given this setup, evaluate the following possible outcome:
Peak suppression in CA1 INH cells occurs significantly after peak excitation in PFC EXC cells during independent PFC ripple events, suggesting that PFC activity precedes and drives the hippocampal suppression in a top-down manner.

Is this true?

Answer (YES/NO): NO